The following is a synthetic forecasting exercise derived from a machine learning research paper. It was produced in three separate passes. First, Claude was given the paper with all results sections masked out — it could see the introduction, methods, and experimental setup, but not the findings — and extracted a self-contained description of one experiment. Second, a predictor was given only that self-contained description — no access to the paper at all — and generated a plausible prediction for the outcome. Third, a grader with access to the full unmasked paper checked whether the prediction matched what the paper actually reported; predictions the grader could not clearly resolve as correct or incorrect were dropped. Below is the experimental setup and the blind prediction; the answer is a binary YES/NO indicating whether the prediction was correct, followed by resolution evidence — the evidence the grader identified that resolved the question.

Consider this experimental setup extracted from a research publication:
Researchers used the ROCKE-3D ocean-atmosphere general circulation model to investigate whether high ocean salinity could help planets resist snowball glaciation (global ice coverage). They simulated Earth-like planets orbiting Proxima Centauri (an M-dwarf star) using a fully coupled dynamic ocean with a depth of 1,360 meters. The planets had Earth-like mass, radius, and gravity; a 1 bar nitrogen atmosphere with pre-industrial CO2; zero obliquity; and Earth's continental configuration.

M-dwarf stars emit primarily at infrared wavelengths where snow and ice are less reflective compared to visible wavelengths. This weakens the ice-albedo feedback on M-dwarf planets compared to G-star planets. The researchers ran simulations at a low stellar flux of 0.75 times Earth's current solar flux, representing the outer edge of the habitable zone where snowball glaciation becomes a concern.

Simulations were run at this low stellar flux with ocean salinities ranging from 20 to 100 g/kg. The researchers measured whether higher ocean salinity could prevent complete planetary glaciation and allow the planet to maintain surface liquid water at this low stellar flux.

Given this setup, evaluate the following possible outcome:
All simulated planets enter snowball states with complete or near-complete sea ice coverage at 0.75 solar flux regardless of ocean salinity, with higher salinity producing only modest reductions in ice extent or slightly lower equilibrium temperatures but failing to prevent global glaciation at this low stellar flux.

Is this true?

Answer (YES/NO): NO